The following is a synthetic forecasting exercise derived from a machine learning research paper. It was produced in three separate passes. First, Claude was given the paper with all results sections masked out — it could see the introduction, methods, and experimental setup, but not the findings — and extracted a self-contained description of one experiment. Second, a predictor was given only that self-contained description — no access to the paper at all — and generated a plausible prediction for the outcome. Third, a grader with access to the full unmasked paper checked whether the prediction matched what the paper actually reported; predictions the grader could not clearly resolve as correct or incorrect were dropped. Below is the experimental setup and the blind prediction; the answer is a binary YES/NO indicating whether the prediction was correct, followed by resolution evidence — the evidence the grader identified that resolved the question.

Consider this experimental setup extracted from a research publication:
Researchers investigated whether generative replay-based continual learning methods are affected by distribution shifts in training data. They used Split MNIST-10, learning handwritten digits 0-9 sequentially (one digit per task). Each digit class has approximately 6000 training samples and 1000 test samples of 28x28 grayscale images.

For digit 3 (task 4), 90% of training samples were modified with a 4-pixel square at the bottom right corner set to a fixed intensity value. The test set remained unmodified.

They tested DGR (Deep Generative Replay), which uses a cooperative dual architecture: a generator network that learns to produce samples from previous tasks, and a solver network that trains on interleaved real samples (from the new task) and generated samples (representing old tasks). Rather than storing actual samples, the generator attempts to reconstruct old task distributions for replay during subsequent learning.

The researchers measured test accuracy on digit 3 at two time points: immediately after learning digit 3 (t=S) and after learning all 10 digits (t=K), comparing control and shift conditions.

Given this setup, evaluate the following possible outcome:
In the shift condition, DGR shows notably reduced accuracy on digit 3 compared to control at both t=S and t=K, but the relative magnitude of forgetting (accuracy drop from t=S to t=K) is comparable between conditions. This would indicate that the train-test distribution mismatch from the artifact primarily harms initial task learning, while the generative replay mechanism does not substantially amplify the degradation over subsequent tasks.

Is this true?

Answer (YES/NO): NO